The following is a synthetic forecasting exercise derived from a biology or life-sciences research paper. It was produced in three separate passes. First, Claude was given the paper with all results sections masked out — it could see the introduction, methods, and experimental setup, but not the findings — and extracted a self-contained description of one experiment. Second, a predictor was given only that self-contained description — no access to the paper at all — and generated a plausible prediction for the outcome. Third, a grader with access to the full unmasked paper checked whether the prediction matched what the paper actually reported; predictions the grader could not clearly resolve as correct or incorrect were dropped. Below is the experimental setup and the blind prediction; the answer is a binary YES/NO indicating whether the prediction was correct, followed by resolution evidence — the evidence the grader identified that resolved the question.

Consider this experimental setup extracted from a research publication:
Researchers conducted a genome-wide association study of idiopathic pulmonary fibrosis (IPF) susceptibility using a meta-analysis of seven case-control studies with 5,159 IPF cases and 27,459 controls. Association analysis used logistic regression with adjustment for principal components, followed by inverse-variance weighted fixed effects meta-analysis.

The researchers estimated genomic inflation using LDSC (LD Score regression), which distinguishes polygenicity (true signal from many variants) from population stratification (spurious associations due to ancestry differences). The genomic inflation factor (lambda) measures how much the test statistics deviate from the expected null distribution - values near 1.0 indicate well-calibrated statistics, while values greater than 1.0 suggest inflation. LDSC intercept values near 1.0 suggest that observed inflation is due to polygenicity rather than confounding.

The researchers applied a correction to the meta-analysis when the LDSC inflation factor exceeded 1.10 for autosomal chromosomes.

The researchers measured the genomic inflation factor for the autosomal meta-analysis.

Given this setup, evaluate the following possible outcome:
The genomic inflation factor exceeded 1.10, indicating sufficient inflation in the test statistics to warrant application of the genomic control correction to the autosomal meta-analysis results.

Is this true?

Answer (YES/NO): NO